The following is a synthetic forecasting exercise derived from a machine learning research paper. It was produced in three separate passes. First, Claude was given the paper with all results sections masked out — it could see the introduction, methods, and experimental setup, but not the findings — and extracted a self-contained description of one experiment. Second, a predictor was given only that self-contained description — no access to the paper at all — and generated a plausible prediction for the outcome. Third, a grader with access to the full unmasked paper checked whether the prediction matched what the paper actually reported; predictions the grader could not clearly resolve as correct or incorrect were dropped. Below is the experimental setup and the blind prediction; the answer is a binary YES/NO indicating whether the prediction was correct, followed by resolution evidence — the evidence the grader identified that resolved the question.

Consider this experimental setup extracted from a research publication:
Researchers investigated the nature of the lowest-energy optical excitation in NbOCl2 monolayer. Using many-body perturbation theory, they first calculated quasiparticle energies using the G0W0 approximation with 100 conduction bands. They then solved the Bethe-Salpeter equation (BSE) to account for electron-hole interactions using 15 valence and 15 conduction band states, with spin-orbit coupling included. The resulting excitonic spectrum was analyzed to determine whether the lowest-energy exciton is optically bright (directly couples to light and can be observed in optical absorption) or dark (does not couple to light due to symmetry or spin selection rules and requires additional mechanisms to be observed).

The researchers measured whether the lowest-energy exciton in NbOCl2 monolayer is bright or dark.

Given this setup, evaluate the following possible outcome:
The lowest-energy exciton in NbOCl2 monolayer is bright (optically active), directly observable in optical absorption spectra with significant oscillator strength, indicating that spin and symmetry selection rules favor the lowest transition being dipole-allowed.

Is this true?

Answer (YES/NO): NO